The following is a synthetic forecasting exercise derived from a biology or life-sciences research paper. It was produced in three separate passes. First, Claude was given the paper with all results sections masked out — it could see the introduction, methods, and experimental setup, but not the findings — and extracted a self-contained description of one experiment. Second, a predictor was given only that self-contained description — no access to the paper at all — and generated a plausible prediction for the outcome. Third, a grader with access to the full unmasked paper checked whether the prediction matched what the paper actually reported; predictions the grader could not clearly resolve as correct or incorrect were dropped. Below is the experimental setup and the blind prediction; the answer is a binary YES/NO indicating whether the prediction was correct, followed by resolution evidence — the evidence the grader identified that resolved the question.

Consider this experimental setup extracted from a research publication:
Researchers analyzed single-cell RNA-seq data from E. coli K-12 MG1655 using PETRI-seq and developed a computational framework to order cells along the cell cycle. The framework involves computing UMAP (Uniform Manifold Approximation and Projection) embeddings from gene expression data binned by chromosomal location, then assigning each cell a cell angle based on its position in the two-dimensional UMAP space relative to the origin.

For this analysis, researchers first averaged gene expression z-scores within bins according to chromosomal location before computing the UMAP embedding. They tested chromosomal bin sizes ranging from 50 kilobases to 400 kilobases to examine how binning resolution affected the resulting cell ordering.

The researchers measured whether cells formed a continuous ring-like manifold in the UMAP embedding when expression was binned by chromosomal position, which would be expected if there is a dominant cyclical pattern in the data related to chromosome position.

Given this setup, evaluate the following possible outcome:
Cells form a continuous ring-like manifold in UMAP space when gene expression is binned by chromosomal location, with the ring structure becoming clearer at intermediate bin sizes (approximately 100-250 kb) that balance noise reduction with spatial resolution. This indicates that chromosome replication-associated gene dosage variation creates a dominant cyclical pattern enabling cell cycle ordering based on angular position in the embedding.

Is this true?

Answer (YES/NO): YES